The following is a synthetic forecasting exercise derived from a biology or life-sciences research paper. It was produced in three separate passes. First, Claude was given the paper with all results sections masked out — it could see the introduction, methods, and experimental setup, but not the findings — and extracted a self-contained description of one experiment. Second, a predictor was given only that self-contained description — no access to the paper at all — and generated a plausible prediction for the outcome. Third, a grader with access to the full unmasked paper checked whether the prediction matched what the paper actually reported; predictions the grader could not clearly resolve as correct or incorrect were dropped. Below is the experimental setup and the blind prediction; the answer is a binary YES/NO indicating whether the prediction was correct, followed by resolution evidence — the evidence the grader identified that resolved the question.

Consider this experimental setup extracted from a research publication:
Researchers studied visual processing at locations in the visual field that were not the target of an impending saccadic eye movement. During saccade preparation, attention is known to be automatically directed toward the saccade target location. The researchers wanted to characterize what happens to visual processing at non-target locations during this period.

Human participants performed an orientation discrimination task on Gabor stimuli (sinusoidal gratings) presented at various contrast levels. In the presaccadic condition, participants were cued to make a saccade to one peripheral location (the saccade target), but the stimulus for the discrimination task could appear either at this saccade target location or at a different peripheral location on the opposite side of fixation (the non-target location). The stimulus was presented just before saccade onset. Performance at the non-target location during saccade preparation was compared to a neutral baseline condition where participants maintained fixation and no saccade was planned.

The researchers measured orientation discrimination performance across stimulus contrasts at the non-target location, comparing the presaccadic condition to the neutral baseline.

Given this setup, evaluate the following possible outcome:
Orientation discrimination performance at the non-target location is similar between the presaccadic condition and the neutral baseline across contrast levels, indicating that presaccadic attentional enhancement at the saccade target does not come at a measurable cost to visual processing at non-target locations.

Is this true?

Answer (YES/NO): NO